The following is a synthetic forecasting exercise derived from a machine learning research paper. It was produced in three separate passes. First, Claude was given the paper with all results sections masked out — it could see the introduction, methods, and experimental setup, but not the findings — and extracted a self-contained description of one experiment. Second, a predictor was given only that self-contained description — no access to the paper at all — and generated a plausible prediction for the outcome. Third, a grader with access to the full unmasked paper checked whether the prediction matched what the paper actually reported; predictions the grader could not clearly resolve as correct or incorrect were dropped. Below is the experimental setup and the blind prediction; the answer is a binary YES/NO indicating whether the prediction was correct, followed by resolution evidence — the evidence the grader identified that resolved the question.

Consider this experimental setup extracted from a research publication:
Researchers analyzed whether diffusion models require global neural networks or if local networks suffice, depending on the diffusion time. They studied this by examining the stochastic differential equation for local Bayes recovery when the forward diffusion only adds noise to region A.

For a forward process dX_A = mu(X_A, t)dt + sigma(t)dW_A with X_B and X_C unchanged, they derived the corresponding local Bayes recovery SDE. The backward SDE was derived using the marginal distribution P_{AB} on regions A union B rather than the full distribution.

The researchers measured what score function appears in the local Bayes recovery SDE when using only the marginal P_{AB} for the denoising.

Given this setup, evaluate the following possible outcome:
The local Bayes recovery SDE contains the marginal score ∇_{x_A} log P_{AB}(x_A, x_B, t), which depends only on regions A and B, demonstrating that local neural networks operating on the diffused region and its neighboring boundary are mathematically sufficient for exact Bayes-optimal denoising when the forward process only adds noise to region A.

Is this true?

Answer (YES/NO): NO